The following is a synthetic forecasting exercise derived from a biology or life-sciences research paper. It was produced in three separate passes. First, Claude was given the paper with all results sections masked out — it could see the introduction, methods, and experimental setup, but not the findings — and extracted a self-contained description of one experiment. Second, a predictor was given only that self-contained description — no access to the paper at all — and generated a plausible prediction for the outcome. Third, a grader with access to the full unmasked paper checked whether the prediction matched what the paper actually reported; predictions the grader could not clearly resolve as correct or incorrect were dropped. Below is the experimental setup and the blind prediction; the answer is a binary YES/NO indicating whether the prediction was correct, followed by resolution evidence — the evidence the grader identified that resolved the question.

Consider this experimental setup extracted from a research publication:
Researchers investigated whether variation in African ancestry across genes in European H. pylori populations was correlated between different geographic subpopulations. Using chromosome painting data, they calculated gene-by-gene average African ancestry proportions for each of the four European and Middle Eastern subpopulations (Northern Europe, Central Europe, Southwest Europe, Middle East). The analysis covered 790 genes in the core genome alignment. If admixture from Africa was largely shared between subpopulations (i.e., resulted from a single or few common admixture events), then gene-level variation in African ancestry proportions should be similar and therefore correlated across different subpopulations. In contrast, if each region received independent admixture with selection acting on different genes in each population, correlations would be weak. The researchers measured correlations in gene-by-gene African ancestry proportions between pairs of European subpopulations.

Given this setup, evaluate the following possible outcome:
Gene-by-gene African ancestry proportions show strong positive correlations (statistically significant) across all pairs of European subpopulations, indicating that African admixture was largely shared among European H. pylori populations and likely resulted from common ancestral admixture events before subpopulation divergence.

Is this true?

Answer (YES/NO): YES